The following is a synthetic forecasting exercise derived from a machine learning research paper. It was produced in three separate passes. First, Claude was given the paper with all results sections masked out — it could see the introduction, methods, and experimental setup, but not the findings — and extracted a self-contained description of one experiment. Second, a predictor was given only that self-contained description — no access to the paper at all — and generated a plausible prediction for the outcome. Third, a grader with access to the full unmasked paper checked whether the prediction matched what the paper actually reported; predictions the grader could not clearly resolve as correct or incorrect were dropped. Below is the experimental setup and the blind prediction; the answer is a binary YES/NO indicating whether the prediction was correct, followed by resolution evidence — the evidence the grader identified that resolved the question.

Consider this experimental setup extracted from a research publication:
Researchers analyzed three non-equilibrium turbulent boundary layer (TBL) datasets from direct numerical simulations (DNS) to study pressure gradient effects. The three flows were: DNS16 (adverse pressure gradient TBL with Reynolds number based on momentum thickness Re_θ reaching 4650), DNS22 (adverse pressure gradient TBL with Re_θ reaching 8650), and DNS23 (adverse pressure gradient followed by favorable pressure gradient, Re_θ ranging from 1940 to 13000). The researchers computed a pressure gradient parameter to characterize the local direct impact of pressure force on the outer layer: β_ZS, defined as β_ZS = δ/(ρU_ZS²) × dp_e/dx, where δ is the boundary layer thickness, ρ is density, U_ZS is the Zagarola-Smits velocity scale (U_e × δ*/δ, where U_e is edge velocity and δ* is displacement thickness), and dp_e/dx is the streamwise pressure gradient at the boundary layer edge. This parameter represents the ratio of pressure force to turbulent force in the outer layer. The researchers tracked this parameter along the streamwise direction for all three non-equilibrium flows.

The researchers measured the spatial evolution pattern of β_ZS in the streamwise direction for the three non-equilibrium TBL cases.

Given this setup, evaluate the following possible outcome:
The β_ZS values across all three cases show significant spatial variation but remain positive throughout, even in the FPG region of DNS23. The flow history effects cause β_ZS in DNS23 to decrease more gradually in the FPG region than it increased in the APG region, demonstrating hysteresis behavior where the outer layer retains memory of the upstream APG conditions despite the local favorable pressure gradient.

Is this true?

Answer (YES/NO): NO